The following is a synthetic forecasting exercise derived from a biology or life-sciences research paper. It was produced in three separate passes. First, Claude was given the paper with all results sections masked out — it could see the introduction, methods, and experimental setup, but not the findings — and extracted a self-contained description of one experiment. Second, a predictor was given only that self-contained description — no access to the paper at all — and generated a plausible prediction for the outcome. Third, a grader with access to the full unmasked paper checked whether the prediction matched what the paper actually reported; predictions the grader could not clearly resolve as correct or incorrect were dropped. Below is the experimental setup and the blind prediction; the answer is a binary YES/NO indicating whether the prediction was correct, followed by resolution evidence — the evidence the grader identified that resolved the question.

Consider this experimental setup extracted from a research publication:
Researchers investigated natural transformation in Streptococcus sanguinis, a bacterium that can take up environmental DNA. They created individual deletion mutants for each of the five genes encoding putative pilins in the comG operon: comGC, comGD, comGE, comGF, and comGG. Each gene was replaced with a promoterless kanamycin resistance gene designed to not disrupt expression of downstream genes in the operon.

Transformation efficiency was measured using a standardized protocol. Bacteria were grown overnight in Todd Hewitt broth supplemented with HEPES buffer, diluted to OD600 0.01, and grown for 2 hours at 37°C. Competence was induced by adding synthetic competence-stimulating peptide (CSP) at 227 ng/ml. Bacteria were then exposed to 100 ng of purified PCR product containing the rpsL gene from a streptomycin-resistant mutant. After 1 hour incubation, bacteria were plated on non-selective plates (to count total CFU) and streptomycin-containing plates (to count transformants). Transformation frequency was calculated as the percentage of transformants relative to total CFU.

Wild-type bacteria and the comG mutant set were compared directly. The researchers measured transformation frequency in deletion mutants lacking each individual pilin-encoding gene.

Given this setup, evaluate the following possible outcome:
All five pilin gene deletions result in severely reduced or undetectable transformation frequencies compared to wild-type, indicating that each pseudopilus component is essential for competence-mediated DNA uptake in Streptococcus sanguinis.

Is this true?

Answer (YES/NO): YES